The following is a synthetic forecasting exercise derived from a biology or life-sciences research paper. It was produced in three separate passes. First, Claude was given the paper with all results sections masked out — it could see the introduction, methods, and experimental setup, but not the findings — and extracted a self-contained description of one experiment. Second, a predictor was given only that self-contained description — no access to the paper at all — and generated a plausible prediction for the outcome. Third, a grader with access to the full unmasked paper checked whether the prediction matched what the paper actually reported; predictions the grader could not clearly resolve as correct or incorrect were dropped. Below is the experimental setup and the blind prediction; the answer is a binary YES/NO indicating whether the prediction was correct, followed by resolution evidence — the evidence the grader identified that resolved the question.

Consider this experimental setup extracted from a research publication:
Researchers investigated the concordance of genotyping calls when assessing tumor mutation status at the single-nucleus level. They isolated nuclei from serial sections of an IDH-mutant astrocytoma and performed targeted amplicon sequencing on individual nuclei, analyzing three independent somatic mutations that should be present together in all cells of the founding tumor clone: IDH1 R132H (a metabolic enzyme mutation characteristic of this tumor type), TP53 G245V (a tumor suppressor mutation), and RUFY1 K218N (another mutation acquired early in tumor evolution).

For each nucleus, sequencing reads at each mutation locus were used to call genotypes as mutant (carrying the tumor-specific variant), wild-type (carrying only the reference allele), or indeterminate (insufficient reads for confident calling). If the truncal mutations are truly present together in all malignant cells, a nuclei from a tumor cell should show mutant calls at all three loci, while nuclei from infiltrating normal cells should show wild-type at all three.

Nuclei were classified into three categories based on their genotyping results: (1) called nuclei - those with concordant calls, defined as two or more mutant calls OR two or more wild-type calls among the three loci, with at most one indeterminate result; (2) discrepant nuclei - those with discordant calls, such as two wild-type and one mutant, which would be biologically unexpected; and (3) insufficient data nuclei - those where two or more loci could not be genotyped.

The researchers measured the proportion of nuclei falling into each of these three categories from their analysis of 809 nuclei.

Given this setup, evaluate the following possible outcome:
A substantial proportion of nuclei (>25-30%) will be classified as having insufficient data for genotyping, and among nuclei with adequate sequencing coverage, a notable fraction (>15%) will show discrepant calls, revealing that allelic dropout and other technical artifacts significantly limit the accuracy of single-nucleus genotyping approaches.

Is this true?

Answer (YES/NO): NO